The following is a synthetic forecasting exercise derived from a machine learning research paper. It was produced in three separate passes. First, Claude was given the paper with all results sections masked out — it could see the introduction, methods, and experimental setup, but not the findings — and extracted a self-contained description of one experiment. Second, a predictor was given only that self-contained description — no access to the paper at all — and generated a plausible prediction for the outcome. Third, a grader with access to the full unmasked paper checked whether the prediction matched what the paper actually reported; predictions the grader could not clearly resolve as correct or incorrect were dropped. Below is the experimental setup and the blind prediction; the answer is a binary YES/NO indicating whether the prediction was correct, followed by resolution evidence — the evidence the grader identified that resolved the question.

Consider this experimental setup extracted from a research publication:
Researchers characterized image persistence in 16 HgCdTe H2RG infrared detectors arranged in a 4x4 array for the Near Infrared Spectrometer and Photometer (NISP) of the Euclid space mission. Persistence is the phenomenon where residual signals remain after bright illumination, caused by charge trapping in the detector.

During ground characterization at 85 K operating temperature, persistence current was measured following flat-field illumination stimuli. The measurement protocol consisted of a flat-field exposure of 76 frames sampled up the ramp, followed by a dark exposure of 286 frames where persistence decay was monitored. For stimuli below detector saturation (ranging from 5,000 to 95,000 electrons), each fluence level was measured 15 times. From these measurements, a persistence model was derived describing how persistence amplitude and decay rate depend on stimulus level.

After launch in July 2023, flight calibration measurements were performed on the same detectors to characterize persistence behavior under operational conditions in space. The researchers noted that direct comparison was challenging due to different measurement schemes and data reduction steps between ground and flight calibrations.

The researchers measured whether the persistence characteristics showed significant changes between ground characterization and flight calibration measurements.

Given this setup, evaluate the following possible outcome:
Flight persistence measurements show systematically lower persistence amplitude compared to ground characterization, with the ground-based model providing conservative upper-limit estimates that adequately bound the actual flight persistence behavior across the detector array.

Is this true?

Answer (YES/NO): NO